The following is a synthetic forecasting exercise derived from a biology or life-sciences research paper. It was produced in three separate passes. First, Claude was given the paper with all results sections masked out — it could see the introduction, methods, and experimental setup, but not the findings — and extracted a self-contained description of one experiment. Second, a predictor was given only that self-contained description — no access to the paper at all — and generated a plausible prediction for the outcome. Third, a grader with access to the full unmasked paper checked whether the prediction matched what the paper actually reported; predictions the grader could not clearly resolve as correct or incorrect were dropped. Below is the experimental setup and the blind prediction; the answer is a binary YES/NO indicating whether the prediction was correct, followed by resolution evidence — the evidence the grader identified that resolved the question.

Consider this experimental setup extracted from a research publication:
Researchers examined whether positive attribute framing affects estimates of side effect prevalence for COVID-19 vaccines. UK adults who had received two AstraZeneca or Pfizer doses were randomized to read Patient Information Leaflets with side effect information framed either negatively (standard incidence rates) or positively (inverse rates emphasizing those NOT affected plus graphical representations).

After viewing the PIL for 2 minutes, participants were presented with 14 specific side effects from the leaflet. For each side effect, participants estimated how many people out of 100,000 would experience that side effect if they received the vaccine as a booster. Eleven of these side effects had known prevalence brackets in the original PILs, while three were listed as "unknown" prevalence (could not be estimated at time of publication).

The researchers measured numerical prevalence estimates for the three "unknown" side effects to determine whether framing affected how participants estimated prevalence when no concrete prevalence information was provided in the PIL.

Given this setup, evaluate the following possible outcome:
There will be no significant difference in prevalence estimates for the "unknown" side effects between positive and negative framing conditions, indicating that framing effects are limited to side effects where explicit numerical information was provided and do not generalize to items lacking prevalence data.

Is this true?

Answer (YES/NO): YES